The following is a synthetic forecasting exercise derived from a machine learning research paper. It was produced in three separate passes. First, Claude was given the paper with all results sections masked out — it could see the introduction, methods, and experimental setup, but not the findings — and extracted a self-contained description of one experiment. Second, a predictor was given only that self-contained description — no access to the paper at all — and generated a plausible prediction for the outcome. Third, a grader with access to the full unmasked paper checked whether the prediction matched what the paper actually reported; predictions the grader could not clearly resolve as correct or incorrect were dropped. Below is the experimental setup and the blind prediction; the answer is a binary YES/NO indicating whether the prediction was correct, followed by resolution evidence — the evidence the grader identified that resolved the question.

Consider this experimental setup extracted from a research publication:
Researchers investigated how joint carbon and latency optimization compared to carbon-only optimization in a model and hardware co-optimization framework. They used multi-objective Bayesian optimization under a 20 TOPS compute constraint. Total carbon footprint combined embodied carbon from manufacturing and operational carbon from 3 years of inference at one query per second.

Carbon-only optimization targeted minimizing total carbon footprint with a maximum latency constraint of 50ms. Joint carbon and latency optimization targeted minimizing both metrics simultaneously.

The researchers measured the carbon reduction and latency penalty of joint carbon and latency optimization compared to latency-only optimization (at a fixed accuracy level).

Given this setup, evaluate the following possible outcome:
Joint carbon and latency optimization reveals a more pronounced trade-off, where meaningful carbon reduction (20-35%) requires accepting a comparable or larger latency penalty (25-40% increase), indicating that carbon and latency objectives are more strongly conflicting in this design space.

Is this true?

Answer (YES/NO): NO